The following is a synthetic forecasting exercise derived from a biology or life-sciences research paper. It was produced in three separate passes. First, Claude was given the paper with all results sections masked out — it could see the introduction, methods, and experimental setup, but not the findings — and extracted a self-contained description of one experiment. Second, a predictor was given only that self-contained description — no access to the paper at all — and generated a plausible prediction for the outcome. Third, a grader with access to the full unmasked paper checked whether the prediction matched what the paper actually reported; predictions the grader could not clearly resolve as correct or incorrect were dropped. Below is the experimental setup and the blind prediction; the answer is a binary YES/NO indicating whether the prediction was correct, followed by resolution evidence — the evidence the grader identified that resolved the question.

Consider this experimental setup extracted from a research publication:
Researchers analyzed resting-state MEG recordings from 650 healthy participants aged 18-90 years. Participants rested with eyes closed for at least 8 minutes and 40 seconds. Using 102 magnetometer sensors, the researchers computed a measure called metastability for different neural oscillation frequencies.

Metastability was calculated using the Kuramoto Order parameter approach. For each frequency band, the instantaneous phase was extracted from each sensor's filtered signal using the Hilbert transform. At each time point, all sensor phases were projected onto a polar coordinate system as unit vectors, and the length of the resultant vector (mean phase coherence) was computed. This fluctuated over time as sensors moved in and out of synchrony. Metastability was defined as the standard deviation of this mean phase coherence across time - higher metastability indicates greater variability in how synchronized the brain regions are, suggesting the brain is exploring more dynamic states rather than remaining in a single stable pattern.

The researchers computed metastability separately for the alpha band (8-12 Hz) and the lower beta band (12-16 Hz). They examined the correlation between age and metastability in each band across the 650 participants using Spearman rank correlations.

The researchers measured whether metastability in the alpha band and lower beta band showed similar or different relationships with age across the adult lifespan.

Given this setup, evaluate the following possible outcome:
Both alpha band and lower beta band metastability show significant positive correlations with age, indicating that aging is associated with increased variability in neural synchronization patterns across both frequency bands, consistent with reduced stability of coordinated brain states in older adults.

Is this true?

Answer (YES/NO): YES